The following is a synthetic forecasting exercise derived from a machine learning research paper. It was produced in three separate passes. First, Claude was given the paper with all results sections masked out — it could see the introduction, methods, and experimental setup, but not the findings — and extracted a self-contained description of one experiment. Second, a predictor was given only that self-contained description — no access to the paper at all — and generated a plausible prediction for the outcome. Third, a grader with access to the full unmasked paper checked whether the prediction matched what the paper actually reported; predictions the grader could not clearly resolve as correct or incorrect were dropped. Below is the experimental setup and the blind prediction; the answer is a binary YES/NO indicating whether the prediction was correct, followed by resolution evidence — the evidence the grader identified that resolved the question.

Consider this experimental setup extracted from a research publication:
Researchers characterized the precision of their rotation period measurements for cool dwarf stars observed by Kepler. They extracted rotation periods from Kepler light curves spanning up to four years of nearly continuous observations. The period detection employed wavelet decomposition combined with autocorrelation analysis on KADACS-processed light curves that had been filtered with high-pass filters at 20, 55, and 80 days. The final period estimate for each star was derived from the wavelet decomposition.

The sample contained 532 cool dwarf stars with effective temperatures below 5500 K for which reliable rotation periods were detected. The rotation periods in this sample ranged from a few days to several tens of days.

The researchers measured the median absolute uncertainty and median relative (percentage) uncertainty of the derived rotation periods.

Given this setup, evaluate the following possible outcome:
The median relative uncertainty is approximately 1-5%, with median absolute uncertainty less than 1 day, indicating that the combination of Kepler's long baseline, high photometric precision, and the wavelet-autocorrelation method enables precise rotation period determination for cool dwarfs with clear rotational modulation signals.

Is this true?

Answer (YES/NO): NO